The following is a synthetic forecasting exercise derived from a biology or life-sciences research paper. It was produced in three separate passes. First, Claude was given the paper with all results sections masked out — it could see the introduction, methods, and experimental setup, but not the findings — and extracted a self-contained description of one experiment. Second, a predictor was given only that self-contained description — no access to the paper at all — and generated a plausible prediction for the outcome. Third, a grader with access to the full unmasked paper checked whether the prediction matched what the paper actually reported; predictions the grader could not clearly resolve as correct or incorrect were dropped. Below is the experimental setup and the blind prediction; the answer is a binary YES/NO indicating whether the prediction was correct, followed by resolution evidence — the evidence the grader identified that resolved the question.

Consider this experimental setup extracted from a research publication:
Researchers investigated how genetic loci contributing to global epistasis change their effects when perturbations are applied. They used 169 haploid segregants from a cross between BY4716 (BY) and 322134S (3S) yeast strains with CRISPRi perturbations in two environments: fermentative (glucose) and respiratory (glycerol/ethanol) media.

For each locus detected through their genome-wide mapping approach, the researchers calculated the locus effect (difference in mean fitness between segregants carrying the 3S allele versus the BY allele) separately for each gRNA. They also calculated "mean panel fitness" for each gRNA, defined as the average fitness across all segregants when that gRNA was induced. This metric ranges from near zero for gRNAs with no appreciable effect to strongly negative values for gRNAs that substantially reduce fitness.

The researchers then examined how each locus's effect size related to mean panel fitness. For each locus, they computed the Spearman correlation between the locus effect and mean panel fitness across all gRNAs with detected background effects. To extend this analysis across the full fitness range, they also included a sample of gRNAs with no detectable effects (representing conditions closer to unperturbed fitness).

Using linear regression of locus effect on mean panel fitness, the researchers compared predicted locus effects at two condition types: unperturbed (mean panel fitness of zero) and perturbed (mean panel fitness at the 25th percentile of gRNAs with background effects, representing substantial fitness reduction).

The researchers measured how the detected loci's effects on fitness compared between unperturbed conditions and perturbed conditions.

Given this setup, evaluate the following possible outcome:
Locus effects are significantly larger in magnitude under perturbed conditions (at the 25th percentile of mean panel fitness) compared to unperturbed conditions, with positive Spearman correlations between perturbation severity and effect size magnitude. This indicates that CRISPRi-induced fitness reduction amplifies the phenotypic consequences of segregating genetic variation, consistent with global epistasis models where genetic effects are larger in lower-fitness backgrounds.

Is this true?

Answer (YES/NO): NO